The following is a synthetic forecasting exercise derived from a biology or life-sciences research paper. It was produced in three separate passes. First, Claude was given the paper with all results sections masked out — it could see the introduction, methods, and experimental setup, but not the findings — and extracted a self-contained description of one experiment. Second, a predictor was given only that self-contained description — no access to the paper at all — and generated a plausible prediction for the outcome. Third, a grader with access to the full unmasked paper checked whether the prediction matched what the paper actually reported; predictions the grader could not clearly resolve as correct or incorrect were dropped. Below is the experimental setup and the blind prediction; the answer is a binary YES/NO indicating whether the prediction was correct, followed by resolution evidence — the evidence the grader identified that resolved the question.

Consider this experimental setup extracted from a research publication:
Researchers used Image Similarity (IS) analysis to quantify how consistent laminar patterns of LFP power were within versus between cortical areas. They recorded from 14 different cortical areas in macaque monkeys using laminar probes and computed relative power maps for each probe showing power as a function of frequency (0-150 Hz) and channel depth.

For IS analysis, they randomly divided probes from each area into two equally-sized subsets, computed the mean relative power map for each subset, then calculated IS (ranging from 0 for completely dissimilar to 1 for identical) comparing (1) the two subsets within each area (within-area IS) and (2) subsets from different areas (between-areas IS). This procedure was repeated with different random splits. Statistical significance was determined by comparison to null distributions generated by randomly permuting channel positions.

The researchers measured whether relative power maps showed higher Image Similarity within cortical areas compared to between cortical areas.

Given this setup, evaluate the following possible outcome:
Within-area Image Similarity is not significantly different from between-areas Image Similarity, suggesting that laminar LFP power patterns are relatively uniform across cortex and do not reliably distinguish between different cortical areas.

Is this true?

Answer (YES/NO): NO